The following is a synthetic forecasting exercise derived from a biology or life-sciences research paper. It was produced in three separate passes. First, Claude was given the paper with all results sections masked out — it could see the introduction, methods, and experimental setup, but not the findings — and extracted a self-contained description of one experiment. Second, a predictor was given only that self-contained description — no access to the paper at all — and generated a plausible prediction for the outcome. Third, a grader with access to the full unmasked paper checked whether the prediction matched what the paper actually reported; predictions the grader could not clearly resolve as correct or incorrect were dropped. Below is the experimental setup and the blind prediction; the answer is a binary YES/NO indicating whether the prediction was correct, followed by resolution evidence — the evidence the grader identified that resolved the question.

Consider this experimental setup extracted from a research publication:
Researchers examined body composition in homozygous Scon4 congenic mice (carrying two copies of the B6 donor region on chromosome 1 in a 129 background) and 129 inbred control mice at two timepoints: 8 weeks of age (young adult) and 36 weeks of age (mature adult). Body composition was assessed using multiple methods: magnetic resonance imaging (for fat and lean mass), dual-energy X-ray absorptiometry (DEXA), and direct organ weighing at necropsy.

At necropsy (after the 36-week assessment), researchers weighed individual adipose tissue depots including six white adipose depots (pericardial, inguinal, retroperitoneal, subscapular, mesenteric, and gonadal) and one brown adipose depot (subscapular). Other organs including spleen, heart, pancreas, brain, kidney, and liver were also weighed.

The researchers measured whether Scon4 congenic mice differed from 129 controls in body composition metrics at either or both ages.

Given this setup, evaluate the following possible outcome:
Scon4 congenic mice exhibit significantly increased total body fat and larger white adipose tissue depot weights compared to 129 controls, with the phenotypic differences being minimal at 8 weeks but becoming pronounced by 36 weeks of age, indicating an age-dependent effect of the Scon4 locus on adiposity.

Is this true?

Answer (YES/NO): NO